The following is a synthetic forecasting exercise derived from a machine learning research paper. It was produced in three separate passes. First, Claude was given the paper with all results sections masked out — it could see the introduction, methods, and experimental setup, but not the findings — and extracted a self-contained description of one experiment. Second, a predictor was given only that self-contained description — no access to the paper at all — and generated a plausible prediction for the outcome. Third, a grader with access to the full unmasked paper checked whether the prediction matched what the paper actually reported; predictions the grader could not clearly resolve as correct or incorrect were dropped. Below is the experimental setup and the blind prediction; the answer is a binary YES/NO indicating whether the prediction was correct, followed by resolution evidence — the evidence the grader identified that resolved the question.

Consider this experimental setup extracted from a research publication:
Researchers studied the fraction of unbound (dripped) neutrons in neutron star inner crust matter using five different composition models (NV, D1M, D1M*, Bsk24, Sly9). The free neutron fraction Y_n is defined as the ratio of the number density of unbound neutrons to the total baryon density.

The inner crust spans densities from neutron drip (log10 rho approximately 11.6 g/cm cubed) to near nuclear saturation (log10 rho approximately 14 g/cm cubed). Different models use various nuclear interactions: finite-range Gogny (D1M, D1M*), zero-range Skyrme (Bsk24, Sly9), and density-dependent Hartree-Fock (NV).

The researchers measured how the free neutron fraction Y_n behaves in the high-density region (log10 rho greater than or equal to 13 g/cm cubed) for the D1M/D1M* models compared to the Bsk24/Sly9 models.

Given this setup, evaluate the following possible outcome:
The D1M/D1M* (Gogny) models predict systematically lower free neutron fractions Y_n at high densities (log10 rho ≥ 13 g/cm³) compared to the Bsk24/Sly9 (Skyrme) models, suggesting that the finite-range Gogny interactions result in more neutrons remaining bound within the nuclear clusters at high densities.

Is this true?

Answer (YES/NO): YES